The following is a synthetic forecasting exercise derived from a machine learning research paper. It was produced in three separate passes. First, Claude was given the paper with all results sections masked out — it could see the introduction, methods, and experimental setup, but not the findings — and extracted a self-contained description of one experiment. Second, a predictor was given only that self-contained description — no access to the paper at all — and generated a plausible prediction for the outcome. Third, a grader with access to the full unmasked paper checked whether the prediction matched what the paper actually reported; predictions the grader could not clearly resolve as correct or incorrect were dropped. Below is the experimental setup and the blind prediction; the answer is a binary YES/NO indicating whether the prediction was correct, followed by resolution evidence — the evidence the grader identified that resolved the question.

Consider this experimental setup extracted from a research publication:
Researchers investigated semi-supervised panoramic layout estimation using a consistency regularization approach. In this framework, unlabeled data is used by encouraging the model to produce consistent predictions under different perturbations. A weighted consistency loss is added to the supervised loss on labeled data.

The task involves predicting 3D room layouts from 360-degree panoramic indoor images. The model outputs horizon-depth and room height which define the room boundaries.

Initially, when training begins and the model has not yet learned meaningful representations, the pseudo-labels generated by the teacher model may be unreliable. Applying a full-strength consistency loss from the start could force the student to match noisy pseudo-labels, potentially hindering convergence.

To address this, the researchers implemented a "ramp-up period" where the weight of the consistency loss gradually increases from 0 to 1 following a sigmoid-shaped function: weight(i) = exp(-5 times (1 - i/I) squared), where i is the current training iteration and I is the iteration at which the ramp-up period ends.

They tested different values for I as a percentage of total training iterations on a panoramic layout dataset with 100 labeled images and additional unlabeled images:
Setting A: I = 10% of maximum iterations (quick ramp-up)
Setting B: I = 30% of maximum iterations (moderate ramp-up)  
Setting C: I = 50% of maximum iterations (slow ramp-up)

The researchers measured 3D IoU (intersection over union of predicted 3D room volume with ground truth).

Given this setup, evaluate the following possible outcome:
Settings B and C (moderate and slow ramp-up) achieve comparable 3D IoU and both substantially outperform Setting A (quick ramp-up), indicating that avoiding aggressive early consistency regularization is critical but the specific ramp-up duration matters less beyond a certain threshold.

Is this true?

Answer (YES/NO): NO